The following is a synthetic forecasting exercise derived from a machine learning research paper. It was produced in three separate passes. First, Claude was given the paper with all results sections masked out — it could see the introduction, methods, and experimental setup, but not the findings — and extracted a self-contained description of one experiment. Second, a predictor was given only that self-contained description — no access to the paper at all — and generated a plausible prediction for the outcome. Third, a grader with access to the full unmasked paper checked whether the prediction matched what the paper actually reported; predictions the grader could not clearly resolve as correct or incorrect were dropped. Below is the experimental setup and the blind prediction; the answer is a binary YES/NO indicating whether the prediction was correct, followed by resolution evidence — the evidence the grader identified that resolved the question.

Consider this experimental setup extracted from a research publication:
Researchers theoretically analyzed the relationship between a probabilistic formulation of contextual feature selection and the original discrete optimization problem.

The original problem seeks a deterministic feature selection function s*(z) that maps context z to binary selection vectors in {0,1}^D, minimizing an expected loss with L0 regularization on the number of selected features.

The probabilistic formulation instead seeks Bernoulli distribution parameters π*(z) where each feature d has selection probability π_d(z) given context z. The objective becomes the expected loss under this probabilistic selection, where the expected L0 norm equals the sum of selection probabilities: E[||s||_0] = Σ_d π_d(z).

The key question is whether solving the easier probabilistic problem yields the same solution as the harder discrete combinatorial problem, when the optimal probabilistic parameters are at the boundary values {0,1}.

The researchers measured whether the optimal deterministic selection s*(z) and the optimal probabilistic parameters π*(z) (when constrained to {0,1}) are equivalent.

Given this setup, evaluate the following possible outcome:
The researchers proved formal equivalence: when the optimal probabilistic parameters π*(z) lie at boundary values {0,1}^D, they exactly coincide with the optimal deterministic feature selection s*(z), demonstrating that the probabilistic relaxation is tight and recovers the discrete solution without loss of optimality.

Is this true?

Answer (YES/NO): YES